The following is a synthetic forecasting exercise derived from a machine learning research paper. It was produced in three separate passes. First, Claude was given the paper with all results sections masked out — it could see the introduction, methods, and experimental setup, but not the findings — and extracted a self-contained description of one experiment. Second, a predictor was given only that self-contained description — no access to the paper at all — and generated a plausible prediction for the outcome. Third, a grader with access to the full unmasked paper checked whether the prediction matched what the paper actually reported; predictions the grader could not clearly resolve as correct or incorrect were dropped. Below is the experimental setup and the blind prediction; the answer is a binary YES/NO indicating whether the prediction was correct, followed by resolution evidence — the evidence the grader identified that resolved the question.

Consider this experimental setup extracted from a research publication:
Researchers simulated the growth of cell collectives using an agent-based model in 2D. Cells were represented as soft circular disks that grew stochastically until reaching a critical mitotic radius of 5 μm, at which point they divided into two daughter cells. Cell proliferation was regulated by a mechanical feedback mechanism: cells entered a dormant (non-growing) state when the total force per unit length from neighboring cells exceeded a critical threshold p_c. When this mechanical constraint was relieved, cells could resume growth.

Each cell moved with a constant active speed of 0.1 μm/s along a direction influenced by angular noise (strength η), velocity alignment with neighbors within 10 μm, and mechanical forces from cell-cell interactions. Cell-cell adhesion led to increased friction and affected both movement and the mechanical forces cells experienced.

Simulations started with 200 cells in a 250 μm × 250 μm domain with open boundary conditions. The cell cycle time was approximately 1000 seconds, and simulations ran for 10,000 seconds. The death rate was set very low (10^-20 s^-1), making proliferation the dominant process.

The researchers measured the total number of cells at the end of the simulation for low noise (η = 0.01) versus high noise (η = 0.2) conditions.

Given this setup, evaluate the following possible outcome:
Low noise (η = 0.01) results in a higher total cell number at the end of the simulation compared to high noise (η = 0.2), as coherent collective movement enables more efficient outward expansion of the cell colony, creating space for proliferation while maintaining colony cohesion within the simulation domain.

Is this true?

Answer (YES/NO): NO